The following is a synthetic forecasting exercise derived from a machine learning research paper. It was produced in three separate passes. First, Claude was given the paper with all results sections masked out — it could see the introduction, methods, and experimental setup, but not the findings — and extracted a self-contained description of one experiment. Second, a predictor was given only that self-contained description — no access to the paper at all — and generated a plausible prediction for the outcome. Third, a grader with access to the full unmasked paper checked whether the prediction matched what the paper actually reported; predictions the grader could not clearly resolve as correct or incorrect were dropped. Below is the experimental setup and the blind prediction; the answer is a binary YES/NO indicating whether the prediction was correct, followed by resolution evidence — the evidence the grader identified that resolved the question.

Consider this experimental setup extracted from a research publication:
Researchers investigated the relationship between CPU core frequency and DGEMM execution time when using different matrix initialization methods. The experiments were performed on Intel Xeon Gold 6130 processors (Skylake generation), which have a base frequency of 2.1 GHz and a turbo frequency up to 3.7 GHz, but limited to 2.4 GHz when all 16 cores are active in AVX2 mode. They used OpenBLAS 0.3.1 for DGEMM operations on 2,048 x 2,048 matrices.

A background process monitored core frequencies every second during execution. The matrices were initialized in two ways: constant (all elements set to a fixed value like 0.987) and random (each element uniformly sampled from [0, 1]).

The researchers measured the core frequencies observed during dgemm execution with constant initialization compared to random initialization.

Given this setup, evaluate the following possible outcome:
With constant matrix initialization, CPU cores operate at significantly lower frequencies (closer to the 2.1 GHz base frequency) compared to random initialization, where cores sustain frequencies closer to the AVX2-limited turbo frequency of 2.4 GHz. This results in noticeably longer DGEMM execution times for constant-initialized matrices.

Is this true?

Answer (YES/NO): NO